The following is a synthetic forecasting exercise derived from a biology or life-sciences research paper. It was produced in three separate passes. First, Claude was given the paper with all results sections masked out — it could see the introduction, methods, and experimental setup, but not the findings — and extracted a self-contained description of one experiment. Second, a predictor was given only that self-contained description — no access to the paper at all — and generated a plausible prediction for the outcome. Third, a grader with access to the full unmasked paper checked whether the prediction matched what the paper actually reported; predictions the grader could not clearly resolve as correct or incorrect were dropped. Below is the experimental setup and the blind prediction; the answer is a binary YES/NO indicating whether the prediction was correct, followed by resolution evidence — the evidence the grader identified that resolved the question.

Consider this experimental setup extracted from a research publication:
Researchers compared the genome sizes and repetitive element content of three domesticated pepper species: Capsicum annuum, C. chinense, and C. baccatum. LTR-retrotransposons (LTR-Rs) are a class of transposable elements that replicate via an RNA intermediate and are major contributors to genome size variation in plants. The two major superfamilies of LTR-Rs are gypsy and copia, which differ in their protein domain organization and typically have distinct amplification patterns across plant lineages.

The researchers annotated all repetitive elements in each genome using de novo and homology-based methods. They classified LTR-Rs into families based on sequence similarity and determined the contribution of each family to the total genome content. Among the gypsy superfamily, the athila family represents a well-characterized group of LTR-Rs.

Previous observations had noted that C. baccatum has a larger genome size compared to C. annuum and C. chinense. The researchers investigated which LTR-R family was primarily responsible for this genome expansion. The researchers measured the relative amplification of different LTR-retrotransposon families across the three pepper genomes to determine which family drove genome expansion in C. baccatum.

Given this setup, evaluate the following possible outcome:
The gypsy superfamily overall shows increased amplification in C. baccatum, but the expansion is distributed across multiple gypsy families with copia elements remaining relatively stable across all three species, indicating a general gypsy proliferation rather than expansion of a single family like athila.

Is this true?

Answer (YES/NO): NO